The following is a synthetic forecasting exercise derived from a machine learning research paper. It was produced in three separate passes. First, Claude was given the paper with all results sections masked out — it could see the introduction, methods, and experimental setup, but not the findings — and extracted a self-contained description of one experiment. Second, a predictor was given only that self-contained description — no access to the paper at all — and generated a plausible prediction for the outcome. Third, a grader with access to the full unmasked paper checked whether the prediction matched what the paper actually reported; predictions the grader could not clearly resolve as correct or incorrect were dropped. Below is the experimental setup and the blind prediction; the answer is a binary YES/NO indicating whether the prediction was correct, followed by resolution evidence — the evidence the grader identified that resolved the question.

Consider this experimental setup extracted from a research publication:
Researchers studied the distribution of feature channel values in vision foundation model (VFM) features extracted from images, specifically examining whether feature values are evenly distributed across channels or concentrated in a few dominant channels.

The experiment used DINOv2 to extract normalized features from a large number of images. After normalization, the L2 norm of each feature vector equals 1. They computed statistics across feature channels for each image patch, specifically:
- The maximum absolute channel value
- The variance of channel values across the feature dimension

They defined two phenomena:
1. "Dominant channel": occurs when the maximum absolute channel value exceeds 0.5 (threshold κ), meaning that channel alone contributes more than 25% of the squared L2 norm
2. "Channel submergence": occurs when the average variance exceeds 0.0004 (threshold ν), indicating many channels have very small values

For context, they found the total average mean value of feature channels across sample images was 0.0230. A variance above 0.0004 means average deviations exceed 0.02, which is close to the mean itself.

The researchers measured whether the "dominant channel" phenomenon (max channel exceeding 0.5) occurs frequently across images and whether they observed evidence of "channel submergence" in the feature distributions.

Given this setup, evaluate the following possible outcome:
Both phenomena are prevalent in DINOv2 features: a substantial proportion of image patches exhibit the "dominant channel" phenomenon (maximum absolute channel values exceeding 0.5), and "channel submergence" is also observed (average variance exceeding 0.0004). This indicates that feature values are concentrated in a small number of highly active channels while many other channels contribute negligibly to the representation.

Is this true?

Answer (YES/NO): YES